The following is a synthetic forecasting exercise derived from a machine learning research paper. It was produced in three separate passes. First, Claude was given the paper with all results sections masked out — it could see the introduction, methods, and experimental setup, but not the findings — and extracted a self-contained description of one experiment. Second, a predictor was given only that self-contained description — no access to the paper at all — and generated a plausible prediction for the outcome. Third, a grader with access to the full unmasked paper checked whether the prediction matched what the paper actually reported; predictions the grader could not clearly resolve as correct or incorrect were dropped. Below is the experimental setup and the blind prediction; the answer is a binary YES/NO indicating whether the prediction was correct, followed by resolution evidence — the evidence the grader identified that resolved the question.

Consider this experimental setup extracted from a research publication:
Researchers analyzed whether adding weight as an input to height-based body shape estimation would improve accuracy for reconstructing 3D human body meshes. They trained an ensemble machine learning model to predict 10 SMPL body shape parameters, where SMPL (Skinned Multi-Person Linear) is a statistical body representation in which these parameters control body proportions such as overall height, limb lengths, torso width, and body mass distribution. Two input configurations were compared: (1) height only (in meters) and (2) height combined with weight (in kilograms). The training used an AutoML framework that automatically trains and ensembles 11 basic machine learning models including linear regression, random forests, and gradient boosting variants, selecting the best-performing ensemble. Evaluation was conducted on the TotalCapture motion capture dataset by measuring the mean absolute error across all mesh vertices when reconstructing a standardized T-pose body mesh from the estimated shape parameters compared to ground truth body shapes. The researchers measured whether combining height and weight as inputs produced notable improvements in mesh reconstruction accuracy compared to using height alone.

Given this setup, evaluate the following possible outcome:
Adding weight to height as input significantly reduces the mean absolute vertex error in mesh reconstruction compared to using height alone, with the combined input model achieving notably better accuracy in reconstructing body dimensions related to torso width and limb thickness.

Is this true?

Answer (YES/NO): NO